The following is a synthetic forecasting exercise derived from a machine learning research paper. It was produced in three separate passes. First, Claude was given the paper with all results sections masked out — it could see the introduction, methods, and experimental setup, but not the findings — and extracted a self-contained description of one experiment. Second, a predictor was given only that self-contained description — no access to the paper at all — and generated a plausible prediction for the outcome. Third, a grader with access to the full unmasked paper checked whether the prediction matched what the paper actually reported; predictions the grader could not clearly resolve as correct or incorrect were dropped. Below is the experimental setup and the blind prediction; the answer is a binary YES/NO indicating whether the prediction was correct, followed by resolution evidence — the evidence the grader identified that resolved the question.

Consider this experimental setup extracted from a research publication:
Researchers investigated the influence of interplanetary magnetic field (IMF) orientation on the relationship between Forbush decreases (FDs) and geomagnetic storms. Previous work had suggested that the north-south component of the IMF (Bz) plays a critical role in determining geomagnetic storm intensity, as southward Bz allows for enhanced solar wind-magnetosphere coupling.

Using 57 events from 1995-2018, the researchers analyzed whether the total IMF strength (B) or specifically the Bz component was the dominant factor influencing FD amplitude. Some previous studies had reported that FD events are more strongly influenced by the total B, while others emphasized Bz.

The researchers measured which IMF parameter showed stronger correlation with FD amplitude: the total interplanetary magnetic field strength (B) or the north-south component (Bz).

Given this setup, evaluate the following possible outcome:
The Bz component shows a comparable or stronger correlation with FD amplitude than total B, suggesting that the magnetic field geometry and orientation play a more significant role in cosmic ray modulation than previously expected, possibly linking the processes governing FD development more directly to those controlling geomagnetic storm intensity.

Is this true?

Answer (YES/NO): NO